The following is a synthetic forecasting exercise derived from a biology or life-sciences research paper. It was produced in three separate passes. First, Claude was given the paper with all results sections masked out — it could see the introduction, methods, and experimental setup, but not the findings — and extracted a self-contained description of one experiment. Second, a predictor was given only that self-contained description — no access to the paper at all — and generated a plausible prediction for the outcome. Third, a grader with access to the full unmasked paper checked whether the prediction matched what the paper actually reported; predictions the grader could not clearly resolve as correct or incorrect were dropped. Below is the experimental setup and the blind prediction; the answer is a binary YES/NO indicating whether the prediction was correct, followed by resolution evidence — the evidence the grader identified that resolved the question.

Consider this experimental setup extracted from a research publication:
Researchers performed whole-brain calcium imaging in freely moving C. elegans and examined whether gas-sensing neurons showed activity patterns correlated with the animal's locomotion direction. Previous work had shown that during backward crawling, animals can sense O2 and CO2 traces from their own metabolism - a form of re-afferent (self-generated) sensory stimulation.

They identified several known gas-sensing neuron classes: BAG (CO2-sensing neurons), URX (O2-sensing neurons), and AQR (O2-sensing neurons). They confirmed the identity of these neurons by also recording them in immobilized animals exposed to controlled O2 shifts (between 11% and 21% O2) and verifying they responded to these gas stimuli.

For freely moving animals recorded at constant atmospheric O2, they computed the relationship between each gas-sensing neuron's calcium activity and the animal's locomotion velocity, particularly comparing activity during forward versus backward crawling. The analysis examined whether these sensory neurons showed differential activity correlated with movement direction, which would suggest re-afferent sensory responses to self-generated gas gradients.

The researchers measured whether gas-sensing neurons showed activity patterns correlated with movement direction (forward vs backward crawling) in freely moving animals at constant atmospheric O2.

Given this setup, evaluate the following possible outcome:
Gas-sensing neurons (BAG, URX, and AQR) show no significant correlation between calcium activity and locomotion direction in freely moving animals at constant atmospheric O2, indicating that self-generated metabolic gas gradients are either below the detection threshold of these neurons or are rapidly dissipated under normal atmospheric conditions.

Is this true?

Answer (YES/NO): NO